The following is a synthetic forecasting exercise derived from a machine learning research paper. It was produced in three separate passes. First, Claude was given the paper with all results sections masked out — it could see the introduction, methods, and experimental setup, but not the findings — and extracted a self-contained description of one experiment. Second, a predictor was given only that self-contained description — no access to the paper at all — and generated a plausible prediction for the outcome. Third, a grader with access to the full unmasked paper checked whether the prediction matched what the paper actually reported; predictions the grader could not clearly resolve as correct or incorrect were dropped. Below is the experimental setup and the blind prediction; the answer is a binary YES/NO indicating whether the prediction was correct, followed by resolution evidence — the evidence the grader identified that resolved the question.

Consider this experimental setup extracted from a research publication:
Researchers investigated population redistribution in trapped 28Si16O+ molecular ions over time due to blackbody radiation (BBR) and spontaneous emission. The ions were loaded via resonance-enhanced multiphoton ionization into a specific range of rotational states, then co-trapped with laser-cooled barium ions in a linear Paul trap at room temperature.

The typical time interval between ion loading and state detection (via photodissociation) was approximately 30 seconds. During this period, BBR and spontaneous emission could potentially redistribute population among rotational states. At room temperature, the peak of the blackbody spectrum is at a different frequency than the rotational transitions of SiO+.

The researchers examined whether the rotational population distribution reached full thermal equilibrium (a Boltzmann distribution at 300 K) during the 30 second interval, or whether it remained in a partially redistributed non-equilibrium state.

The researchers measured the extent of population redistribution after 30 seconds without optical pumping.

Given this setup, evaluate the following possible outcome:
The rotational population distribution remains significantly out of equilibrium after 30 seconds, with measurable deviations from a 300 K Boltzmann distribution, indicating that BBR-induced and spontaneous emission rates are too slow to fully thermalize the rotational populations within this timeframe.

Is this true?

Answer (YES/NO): YES